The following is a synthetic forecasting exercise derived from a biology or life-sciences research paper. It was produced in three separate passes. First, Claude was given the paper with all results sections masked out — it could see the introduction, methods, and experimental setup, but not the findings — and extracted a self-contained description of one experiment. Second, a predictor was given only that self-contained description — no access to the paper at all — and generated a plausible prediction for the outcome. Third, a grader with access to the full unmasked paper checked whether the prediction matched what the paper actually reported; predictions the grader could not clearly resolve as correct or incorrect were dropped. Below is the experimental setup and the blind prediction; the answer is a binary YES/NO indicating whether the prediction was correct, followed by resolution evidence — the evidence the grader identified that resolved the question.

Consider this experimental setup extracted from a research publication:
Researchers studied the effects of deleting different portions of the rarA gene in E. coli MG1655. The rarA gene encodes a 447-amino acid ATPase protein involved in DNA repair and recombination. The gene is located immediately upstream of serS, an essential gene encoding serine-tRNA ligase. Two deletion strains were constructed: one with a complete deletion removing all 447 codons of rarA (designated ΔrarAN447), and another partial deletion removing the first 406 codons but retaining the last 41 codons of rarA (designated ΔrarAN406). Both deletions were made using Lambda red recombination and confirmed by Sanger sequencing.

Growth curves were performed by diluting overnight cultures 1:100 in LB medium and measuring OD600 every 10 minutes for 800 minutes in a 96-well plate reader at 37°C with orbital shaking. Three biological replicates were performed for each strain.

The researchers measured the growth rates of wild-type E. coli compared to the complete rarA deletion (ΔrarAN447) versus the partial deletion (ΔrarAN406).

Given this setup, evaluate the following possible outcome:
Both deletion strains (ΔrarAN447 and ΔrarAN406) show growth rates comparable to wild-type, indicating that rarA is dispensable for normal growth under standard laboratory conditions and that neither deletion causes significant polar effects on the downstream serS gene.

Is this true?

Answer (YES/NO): NO